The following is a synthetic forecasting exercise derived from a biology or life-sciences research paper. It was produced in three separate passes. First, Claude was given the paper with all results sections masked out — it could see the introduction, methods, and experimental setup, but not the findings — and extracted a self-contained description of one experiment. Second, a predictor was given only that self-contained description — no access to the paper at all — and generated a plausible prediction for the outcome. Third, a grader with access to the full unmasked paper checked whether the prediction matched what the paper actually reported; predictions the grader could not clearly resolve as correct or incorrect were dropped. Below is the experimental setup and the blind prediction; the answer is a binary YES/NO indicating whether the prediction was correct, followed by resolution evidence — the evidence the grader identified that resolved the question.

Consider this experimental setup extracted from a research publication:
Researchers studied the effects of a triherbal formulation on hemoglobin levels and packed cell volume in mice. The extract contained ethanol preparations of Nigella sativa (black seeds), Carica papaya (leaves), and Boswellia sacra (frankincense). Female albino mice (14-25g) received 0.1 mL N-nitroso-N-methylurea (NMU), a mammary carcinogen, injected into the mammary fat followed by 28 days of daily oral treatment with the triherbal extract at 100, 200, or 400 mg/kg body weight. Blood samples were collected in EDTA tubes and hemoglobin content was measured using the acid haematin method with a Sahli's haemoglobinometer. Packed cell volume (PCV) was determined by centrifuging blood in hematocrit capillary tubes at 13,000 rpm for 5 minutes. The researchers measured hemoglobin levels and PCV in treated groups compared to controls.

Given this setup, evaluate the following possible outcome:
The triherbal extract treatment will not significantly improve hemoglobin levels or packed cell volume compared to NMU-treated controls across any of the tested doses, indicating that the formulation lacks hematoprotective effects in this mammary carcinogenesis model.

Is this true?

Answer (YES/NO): YES